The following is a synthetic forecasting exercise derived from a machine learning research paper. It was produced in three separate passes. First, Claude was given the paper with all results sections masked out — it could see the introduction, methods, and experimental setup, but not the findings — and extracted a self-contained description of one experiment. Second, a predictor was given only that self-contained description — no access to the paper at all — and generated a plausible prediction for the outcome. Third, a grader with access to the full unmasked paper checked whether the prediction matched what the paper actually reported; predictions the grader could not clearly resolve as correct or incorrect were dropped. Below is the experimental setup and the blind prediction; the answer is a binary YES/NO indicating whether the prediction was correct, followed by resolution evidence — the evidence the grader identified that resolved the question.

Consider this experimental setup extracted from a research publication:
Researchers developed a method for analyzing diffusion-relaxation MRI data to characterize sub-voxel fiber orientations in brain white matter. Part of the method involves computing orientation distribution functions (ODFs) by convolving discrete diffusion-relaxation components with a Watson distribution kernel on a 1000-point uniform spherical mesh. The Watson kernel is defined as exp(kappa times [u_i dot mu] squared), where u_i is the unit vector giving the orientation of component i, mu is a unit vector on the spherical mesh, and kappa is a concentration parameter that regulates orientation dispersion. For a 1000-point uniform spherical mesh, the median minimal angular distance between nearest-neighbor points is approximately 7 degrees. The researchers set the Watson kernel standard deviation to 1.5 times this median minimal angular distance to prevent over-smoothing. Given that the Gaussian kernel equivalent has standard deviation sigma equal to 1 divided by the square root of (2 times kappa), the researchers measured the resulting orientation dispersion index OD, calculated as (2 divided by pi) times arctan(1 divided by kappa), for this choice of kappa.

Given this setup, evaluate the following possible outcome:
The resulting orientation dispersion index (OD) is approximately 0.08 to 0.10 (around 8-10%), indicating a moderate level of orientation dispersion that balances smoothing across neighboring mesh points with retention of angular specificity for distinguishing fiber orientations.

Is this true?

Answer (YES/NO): NO